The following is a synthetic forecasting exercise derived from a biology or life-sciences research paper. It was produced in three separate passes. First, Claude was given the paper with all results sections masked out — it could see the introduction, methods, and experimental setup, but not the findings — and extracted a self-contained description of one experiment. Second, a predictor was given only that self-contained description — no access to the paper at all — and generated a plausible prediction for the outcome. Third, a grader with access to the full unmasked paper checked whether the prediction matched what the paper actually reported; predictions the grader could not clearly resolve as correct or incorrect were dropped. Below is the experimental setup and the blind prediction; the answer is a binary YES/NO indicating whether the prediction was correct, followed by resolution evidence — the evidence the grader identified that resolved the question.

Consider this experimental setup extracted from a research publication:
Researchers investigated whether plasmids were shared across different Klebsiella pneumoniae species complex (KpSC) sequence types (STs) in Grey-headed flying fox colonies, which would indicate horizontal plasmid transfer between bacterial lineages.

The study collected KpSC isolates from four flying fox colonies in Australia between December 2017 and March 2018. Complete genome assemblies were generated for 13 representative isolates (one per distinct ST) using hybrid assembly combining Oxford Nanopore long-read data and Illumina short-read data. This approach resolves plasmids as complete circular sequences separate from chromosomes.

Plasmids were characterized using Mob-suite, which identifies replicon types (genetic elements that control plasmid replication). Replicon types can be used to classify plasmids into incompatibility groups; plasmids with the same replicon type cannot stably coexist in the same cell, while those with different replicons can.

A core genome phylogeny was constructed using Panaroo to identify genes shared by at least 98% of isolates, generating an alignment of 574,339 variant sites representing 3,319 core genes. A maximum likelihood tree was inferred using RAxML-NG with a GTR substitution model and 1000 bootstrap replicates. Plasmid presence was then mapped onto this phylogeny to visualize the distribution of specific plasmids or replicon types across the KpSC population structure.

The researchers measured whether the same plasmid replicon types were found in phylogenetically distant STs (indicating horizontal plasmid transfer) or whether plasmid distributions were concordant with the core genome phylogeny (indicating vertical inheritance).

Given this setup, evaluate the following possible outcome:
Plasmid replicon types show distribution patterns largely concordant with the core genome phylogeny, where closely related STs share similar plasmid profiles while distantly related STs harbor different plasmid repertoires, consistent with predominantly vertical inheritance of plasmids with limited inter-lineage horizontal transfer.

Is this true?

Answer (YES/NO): NO